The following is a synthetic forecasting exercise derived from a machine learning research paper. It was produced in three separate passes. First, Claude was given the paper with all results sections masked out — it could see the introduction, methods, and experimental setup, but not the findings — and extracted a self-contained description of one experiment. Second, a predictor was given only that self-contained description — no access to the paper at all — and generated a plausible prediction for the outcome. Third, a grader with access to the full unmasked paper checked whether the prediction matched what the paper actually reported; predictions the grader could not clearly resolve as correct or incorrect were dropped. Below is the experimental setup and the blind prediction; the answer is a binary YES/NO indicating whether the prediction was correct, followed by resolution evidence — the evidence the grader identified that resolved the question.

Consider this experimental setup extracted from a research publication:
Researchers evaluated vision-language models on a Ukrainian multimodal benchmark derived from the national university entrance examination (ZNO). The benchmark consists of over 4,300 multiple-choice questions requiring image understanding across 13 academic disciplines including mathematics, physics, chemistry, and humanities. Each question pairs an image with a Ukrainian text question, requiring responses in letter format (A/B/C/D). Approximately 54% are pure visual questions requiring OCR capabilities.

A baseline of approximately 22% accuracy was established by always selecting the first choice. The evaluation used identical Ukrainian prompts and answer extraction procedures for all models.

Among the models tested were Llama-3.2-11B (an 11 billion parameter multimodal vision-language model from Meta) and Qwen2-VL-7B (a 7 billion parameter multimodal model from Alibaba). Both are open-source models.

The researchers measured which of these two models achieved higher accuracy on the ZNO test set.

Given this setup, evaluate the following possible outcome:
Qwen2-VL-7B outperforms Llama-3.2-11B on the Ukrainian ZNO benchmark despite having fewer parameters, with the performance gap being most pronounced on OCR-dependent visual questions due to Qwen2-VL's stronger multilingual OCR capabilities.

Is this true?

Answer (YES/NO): NO